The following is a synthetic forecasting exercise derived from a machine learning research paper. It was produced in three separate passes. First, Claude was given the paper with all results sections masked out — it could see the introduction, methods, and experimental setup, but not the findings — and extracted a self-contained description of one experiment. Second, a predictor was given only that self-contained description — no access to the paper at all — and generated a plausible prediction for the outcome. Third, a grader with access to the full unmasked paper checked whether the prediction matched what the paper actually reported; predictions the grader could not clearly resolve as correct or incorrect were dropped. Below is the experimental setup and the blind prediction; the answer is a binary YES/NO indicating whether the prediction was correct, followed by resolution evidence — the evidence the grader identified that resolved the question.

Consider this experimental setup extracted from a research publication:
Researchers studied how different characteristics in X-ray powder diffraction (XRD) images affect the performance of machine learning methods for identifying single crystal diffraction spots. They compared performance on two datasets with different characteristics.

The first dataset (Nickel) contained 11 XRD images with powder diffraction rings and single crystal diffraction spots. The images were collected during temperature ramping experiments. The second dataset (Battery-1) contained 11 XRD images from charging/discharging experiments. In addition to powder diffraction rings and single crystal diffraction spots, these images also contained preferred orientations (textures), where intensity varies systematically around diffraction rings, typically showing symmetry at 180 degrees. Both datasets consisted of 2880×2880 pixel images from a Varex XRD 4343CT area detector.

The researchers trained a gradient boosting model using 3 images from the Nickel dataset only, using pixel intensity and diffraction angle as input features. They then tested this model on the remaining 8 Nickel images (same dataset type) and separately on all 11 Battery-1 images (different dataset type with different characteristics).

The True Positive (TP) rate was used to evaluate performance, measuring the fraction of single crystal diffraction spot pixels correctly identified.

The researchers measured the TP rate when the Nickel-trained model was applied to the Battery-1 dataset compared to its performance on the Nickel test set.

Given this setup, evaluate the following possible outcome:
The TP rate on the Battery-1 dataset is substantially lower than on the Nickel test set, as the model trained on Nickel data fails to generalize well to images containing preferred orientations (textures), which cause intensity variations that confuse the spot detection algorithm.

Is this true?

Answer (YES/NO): YES